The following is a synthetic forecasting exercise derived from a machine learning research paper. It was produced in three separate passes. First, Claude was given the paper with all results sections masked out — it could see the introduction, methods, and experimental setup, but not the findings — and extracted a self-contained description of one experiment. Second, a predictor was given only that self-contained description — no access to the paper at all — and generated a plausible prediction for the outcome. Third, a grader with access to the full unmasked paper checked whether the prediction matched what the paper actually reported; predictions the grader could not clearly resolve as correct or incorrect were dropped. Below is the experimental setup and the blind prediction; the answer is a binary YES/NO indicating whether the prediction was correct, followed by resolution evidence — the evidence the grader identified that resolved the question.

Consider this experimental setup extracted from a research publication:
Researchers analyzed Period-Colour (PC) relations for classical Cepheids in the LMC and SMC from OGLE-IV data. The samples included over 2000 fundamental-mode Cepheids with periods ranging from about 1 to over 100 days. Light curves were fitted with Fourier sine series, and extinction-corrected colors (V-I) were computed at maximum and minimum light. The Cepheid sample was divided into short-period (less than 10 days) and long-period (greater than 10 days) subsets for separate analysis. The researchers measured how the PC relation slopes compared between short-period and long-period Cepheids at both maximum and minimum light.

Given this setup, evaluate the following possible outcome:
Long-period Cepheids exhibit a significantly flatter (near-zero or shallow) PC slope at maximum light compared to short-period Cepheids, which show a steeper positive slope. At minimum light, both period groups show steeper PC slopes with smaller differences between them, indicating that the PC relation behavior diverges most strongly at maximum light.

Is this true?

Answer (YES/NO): NO